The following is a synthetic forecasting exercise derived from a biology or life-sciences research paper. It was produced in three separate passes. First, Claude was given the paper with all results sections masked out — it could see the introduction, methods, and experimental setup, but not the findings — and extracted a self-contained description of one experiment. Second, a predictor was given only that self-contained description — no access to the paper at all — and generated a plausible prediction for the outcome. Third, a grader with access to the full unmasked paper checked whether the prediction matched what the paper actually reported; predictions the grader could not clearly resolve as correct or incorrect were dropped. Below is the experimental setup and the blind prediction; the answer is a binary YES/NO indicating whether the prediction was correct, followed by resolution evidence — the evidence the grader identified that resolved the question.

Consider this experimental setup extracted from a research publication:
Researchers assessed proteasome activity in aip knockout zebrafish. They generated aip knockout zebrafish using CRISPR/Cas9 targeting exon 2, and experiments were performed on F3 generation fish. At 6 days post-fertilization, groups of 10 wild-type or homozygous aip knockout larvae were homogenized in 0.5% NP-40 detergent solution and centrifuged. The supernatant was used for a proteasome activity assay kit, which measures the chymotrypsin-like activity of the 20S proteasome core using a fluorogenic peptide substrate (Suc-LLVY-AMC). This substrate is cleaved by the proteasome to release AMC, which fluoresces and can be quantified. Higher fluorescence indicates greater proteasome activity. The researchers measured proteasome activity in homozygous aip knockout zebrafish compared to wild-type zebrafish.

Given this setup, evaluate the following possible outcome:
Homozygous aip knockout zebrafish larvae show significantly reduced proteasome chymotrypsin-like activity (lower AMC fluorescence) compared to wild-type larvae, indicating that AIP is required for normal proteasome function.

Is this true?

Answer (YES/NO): YES